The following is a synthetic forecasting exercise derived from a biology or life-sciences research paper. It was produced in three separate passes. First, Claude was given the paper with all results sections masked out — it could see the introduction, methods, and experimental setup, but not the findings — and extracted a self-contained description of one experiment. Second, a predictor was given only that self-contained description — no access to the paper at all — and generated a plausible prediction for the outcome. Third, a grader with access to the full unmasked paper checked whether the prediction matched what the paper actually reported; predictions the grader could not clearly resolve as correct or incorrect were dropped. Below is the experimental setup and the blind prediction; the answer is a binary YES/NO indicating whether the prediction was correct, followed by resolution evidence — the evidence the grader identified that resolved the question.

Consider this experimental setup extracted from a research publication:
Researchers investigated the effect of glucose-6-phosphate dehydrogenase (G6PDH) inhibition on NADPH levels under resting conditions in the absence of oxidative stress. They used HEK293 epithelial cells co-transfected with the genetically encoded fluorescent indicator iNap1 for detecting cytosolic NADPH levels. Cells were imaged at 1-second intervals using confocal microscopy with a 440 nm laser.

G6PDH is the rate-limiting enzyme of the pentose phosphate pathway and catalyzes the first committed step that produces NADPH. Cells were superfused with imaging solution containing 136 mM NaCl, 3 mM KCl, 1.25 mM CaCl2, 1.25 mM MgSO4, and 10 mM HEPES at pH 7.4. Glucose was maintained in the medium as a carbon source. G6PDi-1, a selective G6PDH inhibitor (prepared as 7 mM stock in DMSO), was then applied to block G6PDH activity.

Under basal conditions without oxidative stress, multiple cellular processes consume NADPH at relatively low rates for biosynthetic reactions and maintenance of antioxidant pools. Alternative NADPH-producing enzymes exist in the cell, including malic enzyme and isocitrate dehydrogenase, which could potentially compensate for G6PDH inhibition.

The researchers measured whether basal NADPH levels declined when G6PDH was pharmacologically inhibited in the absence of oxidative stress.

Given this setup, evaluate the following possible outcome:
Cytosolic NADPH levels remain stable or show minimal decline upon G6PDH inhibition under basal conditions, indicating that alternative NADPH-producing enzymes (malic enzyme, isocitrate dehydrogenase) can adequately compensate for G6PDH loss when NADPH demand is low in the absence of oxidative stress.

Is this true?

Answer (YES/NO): YES